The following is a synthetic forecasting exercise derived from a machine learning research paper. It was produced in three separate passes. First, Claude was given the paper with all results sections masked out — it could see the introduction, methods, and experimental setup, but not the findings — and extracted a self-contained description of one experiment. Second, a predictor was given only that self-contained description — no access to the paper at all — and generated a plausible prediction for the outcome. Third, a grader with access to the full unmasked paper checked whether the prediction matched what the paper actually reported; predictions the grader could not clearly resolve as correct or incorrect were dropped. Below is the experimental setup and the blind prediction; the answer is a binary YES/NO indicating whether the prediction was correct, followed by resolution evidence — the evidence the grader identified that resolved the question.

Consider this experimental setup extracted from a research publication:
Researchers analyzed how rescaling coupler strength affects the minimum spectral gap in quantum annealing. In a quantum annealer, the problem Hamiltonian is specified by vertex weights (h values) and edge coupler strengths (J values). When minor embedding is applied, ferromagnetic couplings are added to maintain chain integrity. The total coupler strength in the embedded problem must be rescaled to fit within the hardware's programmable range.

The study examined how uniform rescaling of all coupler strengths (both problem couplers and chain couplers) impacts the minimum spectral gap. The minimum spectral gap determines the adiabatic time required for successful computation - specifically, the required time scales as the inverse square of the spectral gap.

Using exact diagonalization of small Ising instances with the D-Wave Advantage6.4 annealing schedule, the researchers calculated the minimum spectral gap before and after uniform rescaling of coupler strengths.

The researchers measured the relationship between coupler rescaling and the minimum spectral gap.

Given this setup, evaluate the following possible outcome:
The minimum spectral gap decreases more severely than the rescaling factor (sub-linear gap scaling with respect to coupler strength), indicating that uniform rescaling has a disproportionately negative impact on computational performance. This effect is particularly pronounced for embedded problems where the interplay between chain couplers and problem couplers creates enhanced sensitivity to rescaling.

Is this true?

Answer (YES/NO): NO